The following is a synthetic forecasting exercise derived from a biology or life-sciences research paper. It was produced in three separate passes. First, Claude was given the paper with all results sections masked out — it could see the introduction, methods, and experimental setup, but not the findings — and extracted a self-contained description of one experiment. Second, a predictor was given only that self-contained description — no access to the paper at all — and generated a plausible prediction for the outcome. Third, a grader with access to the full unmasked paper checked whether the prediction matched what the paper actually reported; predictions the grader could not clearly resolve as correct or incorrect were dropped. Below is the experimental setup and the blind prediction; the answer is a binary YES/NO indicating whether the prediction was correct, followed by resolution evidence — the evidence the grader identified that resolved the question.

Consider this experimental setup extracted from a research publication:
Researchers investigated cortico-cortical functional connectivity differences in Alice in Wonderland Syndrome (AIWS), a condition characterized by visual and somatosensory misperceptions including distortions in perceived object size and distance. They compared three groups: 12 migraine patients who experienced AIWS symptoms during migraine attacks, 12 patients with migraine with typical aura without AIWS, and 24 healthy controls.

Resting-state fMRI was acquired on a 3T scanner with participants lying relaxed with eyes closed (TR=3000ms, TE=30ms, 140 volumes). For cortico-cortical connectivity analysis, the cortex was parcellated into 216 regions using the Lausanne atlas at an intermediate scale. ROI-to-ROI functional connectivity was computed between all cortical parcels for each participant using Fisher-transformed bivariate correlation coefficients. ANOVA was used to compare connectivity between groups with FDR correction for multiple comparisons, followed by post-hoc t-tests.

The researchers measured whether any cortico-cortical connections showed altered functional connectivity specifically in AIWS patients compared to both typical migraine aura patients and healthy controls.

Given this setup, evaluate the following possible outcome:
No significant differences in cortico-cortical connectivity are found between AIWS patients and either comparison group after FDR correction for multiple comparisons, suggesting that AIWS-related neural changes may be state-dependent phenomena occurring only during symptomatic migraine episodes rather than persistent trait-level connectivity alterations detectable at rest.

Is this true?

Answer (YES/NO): NO